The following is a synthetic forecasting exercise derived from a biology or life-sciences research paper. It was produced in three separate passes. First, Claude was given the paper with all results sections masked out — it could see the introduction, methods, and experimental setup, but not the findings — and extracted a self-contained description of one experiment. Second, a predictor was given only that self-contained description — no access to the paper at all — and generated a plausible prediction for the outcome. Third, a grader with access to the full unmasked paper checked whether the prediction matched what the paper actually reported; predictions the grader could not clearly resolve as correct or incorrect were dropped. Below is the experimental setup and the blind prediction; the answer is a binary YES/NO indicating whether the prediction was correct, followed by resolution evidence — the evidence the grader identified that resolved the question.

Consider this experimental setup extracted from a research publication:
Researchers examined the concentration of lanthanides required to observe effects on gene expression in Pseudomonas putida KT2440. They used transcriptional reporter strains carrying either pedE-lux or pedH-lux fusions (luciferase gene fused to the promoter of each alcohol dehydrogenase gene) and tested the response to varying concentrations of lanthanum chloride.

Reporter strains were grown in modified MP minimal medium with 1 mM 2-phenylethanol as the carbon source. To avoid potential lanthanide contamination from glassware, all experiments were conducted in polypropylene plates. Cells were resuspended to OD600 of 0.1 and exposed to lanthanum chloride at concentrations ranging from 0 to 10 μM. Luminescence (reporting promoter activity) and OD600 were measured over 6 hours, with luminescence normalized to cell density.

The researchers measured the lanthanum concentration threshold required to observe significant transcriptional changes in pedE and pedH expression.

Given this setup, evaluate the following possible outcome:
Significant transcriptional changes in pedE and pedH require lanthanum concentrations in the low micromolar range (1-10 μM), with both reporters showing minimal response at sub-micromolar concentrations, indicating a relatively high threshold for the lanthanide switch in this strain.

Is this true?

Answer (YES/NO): NO